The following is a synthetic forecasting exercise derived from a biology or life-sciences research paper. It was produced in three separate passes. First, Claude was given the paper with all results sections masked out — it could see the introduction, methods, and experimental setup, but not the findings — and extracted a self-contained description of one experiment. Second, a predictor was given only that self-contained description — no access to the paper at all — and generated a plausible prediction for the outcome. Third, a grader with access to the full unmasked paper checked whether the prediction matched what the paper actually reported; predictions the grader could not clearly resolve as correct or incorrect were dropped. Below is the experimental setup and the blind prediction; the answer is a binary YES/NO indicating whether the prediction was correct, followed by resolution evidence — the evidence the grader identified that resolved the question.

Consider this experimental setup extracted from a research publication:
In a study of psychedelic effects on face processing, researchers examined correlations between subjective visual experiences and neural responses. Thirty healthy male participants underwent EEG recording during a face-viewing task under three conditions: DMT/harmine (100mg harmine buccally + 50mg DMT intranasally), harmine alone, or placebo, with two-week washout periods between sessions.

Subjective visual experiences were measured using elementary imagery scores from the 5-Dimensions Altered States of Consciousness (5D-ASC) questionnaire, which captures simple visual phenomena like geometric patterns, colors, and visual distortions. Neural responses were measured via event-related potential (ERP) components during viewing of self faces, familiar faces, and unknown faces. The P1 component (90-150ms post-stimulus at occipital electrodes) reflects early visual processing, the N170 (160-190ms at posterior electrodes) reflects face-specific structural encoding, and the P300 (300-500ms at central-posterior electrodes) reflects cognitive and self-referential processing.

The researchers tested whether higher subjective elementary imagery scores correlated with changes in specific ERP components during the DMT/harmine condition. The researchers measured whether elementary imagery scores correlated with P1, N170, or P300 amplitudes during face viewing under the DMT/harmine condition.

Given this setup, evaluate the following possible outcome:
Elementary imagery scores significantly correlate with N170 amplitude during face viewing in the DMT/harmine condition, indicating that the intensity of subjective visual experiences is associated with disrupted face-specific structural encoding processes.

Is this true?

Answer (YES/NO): NO